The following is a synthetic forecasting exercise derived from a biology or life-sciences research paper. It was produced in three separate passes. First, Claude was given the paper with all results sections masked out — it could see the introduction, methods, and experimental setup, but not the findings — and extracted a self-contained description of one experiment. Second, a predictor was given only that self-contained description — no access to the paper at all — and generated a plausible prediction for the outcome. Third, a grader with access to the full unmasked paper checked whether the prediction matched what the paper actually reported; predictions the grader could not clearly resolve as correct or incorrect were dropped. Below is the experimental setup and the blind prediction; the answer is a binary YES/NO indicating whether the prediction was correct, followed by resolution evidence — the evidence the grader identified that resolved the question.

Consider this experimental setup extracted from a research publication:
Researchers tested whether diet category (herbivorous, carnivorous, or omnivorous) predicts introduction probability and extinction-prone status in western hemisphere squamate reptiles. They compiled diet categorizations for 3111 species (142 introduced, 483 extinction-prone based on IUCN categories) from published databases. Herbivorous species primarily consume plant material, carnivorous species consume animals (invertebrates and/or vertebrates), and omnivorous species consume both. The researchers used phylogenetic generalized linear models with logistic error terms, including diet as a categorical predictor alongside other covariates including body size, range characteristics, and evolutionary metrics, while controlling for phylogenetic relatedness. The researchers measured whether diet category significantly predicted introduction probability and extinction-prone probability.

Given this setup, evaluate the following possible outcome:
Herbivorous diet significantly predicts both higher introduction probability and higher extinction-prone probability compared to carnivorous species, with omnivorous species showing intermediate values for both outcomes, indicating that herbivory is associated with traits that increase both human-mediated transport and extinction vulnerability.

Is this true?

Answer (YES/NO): NO